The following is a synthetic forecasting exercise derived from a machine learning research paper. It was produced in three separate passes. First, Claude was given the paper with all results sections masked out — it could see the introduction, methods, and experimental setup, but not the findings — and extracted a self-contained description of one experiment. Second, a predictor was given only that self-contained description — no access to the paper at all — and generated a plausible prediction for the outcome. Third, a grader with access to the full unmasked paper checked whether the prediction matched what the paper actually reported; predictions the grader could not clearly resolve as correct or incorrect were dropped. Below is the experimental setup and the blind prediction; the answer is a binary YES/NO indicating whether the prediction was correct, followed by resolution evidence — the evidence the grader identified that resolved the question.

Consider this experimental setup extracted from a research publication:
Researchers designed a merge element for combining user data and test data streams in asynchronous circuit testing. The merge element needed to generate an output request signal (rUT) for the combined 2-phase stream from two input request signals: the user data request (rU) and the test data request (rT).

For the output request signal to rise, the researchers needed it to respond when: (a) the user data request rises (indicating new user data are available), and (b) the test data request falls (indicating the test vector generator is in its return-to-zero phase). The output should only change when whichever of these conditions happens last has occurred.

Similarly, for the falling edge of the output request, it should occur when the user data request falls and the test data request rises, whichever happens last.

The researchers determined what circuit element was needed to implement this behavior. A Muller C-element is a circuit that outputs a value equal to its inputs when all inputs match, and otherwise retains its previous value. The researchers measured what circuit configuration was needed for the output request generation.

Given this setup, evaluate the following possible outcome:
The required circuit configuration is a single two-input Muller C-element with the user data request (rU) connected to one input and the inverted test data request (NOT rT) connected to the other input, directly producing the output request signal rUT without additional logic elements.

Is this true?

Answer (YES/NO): YES